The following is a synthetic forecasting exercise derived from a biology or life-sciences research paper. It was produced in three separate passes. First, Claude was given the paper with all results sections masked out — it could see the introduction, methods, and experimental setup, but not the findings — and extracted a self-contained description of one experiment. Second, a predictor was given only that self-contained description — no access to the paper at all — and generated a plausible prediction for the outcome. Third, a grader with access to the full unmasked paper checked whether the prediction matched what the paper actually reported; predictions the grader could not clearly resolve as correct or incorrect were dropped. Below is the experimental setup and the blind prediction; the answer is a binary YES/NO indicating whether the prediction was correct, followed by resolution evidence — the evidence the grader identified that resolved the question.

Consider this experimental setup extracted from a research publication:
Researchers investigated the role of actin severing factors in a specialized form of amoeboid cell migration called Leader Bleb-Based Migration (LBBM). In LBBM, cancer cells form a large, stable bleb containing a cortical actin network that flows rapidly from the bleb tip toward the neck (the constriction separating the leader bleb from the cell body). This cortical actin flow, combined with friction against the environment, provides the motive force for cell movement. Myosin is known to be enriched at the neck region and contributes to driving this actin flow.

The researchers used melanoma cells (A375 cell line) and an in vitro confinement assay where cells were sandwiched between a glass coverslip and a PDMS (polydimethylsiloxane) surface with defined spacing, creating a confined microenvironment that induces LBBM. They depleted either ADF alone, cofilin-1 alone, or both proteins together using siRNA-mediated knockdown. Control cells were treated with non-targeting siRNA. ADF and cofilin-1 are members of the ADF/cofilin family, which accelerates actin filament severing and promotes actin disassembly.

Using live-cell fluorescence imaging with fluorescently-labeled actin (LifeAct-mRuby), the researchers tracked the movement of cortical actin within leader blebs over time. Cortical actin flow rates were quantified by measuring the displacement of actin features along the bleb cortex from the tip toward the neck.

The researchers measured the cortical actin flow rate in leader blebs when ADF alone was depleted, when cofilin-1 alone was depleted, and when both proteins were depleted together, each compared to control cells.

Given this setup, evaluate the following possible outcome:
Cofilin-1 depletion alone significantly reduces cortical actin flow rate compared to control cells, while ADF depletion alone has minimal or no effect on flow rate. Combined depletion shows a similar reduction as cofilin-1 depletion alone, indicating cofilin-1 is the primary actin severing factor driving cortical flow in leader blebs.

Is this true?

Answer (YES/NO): NO